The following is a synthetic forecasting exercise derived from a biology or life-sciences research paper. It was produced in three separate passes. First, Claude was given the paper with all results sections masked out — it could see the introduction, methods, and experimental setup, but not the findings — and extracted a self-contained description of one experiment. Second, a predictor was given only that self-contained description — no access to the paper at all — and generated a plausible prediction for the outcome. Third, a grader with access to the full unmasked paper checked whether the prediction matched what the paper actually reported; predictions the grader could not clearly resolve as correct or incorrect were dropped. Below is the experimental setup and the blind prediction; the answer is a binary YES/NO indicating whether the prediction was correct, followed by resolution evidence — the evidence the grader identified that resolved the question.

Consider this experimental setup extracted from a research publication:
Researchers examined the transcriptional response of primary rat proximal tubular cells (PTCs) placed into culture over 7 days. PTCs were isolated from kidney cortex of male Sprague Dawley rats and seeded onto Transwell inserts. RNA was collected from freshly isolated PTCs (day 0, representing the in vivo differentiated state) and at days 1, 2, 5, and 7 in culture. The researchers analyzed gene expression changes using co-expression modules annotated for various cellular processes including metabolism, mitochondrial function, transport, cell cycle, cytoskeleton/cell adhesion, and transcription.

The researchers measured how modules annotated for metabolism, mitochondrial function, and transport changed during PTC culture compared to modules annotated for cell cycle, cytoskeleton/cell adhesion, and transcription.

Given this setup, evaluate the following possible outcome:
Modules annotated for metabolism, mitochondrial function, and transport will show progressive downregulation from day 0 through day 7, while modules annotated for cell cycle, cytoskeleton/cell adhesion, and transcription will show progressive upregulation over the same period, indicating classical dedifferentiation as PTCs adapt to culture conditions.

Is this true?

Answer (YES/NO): NO